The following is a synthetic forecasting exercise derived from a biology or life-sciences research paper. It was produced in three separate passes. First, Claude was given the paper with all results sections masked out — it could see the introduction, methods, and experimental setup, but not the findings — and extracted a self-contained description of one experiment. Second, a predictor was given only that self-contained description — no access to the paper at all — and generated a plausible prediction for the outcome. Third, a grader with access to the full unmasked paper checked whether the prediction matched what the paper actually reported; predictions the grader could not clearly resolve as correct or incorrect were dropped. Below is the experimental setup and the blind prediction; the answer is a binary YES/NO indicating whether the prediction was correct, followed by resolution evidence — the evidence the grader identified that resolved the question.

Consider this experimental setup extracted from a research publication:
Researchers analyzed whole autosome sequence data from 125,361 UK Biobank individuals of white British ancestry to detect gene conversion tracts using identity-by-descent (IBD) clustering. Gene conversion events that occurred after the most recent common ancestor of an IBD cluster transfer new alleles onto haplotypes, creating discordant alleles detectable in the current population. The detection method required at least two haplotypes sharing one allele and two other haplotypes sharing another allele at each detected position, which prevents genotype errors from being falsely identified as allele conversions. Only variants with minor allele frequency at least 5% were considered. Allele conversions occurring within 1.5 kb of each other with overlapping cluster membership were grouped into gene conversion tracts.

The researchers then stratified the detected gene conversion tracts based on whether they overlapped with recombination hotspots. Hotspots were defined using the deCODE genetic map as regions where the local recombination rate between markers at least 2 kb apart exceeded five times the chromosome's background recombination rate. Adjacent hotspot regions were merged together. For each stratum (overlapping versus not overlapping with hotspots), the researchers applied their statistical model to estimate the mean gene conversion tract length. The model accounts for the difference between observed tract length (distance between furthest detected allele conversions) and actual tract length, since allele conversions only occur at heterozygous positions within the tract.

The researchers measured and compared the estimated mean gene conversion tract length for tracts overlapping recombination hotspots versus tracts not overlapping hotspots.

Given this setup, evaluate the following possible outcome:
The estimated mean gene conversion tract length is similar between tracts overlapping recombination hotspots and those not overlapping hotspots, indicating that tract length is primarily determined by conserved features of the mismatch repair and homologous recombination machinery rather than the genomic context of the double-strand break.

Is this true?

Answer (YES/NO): NO